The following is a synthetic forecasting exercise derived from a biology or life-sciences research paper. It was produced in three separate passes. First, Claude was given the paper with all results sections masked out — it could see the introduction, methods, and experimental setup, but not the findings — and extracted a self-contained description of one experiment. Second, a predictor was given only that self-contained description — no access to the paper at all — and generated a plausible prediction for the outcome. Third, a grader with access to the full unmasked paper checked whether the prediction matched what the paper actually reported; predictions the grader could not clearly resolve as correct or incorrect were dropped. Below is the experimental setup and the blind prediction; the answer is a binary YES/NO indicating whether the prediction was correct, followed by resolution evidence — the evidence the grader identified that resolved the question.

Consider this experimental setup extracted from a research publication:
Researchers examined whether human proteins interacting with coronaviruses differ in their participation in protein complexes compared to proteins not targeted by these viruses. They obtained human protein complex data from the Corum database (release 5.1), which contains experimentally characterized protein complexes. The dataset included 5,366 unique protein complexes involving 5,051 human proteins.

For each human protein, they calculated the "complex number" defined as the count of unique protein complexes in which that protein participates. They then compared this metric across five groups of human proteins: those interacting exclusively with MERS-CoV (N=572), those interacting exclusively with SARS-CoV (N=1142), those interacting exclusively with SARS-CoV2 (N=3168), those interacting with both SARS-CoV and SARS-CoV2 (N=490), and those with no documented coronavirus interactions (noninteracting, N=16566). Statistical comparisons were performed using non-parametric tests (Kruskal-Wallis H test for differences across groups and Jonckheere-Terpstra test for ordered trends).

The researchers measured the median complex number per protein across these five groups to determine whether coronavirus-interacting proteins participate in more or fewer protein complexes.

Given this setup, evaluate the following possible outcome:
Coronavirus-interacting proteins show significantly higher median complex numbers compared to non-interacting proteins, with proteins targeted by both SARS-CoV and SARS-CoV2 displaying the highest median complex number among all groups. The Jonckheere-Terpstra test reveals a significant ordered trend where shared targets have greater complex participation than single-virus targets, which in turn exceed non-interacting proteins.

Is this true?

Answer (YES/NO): NO